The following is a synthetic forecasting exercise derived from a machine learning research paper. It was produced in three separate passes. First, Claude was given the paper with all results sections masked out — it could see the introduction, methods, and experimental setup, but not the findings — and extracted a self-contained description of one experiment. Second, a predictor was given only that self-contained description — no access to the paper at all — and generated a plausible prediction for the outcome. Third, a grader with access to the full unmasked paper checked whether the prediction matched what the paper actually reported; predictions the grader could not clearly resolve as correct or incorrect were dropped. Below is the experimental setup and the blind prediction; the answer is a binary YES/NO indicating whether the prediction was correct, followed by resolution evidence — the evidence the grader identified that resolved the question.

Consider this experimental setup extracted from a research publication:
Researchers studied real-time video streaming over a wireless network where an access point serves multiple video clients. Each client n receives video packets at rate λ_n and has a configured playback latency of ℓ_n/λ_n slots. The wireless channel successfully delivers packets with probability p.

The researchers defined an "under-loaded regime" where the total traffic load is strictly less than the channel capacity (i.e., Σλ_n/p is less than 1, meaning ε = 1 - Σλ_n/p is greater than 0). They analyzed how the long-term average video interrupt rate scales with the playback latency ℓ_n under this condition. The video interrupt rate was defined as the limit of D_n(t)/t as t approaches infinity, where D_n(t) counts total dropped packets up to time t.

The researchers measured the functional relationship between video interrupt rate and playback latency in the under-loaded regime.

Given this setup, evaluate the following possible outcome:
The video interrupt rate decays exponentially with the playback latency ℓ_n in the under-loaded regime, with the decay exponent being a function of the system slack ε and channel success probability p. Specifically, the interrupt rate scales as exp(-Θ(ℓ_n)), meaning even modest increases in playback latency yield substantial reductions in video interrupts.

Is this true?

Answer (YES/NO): YES